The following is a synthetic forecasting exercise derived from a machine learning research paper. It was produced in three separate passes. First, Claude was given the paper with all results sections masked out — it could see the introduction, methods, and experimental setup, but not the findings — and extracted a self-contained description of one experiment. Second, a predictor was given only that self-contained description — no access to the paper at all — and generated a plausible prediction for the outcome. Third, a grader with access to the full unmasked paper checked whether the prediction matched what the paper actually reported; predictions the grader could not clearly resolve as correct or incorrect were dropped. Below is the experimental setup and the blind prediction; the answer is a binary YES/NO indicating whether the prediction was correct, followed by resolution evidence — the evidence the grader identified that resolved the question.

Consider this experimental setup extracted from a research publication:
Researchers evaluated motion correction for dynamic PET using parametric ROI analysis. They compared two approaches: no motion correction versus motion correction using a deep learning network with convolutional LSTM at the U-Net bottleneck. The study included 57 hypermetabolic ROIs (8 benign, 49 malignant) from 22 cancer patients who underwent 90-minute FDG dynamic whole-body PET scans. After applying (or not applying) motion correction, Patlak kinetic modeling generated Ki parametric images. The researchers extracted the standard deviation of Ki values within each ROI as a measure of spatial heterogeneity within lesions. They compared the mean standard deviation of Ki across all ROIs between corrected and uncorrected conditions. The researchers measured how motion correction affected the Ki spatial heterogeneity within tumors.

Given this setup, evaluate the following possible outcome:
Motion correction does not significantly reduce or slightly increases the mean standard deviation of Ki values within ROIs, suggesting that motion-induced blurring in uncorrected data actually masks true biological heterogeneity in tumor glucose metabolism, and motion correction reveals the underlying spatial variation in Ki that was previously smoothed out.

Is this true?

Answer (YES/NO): YES